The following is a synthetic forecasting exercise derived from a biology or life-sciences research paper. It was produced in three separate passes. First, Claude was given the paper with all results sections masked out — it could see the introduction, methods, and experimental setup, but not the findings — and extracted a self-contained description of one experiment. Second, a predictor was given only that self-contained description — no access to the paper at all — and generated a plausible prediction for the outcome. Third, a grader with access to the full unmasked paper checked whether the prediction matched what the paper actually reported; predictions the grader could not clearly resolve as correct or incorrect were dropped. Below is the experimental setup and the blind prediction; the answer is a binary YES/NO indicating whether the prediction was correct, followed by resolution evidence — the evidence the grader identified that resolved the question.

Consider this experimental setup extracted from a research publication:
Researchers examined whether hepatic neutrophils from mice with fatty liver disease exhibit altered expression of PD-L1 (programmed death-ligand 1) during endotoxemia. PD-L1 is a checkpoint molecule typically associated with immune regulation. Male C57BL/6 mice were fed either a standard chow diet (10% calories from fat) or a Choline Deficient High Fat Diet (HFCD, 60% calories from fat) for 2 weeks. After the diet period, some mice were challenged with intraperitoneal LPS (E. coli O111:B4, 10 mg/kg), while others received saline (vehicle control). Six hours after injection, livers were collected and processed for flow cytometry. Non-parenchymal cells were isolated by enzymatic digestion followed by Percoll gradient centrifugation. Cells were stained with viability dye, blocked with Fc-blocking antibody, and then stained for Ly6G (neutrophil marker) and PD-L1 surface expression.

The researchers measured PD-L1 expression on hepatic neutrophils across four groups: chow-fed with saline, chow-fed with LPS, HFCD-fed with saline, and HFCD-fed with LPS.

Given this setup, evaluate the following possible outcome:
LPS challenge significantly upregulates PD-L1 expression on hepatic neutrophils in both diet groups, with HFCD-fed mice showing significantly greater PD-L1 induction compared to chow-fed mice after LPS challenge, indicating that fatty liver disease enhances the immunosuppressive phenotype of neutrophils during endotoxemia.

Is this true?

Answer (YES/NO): NO